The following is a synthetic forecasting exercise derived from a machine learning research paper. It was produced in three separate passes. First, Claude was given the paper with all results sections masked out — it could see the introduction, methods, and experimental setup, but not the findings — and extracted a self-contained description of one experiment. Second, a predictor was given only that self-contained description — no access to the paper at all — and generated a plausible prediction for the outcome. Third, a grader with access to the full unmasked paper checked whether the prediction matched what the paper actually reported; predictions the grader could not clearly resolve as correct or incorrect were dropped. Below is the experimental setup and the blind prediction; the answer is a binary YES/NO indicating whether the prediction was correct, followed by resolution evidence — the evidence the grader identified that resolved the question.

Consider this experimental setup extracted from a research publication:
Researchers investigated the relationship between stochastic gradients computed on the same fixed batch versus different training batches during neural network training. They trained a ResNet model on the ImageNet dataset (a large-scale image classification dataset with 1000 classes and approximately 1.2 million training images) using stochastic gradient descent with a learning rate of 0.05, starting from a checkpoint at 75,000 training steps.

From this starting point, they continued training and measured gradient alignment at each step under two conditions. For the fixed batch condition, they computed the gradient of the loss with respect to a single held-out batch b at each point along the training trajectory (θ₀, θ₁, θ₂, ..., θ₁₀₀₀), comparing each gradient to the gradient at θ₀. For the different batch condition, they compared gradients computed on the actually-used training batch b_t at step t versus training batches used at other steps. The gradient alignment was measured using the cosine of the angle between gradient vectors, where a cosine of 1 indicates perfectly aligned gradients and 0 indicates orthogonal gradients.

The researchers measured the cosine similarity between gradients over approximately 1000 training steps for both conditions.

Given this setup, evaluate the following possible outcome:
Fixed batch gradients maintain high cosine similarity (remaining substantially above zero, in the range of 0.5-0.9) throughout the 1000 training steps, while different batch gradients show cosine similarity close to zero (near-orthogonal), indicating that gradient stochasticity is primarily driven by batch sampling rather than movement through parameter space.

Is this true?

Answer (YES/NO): YES